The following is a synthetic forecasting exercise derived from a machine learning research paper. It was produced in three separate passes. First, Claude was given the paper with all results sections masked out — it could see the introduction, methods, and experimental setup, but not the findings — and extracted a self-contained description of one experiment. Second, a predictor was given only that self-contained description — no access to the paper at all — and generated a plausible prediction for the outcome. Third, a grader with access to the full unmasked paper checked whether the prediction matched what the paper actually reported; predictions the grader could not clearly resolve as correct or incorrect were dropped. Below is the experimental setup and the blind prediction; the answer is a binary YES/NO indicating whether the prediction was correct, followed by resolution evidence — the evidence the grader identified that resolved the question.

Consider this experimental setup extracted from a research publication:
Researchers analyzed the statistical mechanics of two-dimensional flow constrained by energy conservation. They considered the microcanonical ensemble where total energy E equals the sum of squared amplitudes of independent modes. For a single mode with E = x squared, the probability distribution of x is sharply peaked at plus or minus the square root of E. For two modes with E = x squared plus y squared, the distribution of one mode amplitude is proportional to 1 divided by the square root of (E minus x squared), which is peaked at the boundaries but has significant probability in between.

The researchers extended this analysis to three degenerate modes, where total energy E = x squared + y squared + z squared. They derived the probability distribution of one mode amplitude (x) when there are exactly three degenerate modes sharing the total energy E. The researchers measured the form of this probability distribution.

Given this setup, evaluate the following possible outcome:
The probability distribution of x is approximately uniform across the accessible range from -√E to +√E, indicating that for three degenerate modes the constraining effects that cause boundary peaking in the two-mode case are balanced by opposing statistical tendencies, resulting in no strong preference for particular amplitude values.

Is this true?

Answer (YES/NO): YES